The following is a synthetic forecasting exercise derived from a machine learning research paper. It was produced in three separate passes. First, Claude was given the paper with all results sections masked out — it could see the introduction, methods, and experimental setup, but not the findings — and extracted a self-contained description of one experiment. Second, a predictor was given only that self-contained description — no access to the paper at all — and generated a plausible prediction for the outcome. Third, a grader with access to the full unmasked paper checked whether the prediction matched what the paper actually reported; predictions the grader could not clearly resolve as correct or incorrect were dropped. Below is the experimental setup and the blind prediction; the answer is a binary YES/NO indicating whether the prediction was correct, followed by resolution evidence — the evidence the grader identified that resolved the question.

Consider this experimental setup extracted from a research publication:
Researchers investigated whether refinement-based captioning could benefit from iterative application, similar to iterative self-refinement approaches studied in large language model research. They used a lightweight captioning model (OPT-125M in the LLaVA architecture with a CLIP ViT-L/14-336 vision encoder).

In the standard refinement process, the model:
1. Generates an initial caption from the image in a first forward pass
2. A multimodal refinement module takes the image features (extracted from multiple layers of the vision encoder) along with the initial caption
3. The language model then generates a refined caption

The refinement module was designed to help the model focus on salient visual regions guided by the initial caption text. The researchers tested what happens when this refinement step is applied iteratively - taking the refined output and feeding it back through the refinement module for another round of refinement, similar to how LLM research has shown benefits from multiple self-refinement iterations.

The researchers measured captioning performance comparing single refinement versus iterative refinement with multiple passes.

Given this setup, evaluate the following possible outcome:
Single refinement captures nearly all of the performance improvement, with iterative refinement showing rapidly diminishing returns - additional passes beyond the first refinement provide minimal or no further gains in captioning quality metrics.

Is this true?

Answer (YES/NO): YES